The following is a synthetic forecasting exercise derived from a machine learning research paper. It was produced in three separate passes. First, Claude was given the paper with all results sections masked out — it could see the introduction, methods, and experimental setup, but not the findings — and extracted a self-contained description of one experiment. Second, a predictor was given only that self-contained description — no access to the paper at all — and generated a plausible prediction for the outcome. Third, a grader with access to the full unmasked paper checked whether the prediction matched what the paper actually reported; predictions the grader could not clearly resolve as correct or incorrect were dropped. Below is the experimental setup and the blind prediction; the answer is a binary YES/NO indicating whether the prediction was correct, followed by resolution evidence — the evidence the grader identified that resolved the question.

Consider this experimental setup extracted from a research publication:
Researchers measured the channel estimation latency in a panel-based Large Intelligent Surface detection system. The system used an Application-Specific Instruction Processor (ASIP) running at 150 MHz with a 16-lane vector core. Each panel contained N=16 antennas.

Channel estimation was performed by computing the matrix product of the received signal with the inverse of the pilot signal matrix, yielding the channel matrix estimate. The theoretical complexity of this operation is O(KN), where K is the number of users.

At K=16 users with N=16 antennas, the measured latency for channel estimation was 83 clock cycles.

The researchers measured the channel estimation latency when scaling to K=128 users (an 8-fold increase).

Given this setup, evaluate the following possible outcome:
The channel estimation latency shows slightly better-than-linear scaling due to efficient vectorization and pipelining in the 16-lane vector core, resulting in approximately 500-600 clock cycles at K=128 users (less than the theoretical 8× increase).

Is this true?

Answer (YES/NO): YES